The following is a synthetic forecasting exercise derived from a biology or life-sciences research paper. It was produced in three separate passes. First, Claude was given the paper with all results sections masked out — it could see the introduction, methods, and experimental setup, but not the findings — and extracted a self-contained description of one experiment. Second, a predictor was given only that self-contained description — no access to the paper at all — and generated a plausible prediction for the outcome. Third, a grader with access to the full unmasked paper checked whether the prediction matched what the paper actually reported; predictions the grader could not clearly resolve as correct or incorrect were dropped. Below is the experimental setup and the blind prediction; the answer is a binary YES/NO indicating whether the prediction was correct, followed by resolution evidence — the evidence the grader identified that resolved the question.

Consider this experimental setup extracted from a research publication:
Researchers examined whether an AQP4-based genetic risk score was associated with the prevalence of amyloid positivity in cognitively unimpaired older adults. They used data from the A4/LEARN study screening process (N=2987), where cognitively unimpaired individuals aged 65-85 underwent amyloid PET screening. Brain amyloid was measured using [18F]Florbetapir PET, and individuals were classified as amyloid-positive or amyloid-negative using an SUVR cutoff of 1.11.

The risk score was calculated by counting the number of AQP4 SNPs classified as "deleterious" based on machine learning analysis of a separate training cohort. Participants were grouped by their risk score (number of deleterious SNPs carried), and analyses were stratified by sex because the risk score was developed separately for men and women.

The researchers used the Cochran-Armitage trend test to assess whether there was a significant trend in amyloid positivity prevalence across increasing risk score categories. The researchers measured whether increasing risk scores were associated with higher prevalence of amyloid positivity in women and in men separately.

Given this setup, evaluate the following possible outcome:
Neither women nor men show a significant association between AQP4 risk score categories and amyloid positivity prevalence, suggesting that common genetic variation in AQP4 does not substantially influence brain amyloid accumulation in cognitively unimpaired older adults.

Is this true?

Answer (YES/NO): NO